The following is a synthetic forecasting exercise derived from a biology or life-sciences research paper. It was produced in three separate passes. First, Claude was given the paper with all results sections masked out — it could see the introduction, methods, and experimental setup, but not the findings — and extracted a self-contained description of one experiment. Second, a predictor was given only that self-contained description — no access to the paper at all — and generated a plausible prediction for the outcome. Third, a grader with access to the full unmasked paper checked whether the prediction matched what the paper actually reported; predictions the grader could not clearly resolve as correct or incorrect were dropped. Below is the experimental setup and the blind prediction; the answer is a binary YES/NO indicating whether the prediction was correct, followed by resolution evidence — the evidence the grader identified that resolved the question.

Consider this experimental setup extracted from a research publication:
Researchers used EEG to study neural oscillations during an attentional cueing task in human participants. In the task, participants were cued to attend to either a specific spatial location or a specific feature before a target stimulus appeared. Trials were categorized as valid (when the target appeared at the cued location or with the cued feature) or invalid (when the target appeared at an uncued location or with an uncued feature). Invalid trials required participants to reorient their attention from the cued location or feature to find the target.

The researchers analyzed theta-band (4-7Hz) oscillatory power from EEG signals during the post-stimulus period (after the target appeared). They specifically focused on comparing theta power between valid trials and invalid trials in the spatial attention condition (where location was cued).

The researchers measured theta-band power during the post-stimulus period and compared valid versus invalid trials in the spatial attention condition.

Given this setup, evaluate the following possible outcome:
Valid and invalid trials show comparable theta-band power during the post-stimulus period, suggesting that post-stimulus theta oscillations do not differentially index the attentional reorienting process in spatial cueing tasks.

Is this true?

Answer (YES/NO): NO